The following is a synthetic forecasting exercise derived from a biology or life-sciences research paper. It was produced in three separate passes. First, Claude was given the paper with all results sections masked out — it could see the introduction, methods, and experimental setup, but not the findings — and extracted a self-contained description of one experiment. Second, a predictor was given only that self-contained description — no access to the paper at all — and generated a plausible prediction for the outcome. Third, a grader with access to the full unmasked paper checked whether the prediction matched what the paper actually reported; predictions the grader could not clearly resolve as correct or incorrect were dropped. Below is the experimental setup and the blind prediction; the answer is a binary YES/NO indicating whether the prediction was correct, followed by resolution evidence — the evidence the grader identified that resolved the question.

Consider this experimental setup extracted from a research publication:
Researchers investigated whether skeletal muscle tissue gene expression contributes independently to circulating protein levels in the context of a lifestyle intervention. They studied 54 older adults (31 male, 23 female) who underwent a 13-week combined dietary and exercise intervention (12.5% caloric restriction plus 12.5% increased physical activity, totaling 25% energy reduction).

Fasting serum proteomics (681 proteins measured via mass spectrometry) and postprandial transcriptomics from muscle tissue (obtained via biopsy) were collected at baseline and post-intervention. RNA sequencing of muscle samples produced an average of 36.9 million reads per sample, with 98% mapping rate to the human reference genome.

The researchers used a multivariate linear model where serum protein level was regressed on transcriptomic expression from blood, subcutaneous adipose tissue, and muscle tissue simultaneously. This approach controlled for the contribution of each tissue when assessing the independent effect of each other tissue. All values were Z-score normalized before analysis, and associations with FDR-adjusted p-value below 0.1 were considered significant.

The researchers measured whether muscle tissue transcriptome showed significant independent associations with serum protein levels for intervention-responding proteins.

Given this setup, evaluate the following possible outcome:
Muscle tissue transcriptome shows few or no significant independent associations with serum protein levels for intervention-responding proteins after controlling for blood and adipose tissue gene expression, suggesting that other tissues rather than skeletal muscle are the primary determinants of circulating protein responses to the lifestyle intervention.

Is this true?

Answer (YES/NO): NO